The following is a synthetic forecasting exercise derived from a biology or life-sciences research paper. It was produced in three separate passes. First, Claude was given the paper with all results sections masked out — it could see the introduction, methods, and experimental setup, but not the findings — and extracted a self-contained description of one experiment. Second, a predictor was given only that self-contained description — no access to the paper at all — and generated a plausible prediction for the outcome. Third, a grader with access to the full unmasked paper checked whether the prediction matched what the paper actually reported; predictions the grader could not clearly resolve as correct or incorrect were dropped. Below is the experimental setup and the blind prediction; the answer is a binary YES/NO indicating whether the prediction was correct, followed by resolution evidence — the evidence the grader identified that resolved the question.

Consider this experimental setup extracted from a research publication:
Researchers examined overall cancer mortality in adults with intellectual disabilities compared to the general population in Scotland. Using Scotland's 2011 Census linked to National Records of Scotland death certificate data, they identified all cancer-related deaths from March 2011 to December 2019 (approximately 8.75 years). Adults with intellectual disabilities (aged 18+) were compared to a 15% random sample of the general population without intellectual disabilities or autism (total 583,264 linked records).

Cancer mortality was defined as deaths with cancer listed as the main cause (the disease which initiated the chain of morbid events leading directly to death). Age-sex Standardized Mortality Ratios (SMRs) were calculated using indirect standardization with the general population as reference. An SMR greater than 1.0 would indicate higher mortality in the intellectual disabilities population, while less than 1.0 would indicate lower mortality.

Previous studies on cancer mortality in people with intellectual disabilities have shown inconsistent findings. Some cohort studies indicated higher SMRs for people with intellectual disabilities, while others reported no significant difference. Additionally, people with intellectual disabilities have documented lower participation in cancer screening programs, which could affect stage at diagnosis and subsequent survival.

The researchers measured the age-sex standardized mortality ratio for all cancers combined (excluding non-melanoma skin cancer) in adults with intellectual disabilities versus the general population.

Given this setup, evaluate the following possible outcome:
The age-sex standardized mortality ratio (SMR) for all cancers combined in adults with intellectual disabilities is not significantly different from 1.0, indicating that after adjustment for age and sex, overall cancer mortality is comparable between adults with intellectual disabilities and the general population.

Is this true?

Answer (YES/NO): NO